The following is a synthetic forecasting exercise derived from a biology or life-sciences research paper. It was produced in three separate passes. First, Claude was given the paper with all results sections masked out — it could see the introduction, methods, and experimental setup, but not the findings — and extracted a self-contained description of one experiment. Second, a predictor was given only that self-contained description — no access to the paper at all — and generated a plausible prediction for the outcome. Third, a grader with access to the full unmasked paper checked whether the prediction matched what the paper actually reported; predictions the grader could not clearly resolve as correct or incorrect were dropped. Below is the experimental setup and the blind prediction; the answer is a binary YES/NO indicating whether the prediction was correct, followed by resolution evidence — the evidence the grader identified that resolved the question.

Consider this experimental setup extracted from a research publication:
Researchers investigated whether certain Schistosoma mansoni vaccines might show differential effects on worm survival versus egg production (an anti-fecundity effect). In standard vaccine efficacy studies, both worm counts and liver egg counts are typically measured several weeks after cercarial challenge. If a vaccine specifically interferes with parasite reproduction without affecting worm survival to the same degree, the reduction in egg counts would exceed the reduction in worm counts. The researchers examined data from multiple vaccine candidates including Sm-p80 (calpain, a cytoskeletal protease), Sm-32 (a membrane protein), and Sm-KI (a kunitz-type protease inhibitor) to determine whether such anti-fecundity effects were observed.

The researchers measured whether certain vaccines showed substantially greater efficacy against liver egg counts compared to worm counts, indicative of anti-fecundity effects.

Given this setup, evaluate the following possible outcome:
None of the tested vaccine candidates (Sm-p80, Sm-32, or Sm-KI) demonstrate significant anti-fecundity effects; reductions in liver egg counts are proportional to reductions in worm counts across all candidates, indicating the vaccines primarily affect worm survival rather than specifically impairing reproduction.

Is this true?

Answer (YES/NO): NO